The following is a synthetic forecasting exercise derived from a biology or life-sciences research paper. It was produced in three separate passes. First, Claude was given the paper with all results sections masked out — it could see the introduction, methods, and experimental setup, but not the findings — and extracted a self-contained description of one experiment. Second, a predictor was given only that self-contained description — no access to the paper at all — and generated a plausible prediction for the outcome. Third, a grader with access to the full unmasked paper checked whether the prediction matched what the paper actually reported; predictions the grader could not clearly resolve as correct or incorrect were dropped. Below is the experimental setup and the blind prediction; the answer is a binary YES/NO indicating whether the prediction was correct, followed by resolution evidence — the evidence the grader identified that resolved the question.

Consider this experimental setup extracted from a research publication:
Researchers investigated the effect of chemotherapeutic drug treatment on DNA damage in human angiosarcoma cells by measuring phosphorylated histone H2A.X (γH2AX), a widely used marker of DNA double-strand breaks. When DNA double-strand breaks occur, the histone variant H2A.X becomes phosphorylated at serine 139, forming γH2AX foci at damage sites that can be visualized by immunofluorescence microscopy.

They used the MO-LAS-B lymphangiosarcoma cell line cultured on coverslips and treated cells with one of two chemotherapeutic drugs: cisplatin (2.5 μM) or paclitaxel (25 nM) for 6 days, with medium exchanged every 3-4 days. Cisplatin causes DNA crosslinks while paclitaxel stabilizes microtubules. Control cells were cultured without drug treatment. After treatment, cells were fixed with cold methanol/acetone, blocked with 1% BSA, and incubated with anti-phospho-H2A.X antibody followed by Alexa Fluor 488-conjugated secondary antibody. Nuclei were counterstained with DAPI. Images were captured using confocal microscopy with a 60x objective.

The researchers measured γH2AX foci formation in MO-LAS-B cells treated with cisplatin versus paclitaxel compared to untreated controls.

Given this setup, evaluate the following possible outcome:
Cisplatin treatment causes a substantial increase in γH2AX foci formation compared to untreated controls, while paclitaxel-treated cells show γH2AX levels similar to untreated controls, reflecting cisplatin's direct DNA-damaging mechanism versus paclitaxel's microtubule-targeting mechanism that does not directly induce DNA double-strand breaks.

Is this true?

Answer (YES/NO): NO